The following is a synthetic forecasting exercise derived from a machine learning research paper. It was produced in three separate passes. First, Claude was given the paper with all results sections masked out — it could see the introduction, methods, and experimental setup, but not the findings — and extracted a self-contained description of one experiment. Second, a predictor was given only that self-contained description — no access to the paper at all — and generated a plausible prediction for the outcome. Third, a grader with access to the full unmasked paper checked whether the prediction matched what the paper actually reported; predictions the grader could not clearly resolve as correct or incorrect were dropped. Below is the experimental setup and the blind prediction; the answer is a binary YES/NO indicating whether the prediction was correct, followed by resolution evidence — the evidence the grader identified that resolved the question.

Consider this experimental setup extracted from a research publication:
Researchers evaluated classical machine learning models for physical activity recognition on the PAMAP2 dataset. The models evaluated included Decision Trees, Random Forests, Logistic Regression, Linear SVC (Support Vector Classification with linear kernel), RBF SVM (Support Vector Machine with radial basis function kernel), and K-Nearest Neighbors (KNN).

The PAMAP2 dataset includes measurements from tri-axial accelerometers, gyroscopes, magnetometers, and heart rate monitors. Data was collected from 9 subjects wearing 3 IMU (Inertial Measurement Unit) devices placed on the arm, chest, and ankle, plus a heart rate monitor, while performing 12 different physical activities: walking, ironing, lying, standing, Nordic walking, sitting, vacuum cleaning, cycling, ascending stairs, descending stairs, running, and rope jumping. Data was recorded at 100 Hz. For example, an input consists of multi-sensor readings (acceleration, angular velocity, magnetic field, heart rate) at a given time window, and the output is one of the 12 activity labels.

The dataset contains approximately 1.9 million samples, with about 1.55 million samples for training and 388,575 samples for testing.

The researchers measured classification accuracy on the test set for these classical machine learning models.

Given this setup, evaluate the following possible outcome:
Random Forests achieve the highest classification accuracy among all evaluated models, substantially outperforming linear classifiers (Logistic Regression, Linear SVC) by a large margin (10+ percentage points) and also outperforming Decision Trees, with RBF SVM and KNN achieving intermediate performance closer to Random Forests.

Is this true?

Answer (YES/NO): NO